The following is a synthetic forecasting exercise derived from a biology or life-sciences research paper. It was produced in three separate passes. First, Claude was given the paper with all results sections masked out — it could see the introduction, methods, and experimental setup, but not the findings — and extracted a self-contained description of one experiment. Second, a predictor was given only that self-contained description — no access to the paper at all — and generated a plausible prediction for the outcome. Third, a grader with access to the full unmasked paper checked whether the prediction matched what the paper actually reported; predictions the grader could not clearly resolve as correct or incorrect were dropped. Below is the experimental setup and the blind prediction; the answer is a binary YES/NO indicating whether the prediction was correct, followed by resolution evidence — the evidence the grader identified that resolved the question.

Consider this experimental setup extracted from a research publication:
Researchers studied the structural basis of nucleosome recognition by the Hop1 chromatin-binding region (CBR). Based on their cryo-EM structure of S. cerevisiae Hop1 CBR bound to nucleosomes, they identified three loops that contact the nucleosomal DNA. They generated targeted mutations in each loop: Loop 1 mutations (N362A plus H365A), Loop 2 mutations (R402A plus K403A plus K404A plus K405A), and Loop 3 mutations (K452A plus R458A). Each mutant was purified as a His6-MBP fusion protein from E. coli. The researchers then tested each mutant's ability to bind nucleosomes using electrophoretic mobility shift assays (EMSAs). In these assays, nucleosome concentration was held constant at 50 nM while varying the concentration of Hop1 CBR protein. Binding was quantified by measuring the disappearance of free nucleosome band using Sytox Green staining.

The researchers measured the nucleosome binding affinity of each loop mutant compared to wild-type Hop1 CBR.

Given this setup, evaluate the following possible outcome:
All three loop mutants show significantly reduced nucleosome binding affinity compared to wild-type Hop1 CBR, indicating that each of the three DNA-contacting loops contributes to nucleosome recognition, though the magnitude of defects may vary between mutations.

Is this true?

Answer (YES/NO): NO